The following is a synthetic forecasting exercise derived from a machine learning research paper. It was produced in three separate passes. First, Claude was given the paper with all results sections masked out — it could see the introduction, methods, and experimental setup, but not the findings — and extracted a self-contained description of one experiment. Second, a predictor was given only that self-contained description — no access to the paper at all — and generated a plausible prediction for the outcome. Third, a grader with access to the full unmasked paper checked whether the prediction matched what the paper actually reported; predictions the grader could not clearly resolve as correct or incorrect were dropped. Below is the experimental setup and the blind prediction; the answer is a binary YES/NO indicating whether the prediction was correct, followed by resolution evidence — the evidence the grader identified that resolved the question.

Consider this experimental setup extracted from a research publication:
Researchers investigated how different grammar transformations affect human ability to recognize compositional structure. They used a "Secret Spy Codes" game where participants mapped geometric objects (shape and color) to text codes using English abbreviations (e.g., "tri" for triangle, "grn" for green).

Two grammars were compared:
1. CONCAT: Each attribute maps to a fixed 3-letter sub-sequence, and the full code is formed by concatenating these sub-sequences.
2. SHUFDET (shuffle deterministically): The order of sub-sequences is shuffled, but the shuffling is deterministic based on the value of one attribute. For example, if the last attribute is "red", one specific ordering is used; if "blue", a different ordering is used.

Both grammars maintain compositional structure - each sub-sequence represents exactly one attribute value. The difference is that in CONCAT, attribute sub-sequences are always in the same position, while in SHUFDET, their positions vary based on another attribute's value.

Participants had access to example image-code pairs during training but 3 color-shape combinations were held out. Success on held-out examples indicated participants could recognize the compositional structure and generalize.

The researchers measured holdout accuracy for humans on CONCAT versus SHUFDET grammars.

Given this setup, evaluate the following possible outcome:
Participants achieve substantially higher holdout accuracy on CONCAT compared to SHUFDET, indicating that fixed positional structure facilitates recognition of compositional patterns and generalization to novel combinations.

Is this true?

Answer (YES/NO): NO